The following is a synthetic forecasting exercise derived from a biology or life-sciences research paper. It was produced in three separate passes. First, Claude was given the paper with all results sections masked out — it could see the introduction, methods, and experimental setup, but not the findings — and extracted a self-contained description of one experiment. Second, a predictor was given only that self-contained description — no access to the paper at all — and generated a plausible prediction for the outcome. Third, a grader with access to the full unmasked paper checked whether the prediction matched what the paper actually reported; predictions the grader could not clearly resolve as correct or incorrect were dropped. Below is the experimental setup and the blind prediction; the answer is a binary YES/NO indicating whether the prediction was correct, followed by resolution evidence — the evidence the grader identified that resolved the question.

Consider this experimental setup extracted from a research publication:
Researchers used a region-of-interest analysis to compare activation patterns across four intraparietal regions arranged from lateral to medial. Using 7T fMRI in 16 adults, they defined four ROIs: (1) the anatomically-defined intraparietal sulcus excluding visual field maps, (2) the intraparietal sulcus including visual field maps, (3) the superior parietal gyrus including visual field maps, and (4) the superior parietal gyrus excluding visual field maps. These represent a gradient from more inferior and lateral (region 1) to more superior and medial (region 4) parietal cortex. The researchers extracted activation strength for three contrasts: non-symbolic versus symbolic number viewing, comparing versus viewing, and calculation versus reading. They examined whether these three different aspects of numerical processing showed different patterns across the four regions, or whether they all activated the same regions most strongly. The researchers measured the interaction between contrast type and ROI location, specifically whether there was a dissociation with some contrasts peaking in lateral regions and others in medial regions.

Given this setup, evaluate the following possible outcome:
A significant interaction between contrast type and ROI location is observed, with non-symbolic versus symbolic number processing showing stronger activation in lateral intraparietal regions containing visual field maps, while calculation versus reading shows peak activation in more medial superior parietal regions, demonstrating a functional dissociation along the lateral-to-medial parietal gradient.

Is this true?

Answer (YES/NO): NO